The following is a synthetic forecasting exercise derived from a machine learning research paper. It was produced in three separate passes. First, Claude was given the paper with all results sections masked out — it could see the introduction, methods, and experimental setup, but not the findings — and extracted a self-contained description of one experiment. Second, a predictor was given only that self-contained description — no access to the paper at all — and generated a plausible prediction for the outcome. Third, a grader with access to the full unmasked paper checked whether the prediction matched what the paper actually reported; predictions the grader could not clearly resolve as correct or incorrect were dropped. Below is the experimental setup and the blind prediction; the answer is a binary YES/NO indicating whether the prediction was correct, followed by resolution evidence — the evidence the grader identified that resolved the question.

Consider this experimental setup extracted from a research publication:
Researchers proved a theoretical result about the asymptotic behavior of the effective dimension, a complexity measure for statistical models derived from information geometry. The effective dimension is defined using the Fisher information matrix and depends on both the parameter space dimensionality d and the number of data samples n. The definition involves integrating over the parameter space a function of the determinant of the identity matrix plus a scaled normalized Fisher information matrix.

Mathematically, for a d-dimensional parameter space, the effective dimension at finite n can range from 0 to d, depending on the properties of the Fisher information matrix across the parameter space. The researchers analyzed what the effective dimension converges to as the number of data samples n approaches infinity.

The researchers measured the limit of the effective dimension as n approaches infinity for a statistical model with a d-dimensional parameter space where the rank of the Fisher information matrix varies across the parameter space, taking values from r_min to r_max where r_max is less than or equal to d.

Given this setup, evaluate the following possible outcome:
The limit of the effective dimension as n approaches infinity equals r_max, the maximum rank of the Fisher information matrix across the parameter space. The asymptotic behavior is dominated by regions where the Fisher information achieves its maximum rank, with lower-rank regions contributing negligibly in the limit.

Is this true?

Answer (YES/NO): YES